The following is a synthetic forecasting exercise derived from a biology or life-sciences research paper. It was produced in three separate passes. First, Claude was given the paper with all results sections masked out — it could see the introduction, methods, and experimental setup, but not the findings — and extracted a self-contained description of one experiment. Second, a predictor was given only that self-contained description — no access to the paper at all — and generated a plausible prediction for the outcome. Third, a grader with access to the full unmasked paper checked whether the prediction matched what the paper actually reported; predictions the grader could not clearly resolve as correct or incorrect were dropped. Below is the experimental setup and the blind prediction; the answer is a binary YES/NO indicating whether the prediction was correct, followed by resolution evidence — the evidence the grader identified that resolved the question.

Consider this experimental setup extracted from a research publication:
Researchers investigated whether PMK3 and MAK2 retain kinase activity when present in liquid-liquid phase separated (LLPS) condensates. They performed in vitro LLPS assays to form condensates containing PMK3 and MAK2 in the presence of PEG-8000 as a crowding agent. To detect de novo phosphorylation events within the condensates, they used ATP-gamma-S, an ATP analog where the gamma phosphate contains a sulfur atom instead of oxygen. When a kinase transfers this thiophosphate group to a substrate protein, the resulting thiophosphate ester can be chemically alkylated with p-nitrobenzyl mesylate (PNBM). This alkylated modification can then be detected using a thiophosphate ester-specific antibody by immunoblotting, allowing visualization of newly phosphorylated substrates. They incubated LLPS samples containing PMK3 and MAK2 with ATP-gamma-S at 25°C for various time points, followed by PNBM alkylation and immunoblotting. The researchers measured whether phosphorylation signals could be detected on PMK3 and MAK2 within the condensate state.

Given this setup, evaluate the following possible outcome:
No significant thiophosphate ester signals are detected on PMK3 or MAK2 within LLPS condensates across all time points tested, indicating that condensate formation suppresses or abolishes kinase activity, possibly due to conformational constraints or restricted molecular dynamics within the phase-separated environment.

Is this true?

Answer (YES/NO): NO